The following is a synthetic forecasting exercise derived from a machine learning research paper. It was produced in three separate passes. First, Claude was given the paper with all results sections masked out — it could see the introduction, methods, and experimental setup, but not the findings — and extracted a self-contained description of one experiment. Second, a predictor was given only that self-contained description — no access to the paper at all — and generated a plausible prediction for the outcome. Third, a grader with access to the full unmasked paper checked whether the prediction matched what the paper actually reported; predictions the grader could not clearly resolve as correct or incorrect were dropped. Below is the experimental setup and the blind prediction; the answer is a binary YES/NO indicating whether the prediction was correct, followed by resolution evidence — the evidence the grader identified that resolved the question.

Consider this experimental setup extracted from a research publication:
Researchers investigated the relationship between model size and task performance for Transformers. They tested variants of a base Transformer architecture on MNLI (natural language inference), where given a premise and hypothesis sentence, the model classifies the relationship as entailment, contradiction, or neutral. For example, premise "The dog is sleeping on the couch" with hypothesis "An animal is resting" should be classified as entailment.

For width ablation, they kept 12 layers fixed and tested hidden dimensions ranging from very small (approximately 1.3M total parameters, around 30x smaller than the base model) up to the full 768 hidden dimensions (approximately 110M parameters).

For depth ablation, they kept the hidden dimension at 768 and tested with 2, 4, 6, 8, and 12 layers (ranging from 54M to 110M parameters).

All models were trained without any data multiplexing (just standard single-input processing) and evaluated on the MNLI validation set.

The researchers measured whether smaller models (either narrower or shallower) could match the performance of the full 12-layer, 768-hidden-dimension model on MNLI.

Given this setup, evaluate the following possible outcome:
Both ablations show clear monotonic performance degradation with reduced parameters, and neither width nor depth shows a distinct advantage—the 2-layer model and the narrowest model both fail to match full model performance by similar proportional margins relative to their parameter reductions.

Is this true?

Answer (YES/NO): NO